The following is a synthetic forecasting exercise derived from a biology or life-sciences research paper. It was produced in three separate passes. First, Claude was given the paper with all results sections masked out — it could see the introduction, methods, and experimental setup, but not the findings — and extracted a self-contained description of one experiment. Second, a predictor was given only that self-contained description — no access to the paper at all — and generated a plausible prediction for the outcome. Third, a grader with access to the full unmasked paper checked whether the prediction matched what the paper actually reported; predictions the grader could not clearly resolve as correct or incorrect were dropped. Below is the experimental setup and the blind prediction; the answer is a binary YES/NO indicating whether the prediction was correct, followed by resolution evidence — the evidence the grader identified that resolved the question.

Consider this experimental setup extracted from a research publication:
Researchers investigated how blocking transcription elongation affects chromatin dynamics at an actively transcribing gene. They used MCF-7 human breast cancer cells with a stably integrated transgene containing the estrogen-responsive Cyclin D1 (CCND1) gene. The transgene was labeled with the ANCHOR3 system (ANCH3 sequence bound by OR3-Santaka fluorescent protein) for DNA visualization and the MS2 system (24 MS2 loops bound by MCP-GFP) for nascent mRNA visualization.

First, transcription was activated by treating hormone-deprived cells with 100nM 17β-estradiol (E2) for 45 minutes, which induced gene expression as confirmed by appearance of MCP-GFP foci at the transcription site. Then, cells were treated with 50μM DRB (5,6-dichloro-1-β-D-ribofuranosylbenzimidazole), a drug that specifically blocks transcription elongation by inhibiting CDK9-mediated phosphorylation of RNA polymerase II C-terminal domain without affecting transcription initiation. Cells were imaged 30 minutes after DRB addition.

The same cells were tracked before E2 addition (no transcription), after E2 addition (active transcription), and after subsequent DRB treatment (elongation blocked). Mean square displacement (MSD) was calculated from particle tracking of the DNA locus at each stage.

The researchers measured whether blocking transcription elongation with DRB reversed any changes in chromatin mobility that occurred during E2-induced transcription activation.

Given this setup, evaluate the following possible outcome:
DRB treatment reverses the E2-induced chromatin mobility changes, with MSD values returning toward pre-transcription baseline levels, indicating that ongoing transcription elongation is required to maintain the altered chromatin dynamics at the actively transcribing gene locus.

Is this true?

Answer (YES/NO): NO